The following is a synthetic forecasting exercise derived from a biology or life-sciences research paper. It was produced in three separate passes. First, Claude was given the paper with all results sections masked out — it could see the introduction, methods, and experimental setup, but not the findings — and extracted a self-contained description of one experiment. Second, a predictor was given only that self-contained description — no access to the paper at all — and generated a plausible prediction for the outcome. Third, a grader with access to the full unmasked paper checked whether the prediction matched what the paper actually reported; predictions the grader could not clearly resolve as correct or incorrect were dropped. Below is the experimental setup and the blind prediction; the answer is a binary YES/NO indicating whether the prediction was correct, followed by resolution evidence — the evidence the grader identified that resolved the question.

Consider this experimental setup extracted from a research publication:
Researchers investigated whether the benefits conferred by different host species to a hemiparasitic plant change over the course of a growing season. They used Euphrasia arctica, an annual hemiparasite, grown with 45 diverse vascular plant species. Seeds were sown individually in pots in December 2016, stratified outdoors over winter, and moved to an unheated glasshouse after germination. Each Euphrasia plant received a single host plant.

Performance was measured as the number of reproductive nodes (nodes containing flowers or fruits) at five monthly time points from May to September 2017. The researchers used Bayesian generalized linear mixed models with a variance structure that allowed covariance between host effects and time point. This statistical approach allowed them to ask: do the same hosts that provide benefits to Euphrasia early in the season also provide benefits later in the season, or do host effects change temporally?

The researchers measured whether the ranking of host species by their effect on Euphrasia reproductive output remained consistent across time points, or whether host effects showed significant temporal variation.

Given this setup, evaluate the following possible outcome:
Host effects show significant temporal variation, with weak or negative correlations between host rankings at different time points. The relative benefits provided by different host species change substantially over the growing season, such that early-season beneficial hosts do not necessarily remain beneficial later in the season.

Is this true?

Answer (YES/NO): NO